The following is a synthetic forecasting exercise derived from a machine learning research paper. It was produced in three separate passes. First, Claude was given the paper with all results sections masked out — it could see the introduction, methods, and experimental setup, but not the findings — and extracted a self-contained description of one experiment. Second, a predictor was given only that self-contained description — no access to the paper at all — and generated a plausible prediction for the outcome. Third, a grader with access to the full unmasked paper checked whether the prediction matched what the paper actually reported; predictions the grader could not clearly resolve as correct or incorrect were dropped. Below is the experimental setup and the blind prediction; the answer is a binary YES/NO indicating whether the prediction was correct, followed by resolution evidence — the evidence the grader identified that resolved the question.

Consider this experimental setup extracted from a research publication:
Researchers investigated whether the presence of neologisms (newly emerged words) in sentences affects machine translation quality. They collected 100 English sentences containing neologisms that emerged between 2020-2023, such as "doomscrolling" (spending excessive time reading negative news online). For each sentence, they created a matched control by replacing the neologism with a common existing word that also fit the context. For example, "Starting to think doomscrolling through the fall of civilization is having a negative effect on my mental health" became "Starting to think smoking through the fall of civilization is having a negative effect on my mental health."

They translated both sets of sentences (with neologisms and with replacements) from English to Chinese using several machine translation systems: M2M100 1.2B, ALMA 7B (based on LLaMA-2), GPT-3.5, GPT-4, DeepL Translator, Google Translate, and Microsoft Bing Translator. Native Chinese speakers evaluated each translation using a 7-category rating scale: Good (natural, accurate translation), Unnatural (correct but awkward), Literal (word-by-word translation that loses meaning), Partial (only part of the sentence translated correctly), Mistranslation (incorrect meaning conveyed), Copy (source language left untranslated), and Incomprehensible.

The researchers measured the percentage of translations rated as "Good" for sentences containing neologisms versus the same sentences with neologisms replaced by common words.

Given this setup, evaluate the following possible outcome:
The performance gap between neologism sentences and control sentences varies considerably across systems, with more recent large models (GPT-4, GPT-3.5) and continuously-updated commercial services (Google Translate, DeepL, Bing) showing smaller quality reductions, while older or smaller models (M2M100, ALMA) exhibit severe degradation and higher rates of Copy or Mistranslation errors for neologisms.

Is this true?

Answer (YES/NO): NO